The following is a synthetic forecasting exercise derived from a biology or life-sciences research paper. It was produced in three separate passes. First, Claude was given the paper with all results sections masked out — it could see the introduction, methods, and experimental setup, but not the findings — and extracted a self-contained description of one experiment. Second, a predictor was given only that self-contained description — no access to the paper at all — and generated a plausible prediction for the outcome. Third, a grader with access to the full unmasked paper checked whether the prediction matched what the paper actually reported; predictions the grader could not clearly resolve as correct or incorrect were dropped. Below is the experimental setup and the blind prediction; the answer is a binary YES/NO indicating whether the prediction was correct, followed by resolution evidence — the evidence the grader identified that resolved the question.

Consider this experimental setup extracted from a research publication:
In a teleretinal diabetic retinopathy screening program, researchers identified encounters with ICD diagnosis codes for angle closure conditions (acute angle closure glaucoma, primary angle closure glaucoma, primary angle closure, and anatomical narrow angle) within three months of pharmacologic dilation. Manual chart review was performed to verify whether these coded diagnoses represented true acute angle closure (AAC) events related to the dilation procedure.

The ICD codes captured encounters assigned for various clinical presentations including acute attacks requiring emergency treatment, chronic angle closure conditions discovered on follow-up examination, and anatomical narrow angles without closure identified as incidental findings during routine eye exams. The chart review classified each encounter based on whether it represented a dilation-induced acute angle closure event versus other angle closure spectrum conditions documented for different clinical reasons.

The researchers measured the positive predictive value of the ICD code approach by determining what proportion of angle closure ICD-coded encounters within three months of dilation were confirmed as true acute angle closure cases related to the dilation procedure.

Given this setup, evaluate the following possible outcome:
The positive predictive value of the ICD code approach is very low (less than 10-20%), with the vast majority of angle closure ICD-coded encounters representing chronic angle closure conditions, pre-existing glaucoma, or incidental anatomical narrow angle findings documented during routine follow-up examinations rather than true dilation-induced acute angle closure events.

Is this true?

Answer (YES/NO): YES